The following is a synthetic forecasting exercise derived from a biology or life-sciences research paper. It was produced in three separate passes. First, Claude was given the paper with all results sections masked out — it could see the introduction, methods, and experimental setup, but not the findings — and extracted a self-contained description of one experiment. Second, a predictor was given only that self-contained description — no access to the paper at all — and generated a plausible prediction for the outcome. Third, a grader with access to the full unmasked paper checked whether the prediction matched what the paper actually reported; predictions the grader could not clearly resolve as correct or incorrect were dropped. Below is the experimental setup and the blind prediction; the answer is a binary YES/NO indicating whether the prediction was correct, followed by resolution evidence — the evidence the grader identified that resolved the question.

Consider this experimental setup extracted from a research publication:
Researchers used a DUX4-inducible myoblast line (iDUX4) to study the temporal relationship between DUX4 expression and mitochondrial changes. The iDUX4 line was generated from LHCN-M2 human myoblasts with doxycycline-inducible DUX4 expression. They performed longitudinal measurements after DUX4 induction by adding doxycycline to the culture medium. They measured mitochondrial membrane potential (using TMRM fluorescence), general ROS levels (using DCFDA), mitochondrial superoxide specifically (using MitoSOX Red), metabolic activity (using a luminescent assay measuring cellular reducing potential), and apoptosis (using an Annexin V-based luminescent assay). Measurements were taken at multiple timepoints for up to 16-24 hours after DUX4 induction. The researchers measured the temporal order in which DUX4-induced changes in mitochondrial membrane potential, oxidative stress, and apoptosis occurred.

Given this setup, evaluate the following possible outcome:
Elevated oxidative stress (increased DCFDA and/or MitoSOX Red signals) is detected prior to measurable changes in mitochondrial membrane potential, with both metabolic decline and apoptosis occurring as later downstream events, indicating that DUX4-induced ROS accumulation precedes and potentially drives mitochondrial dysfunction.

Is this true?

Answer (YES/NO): NO